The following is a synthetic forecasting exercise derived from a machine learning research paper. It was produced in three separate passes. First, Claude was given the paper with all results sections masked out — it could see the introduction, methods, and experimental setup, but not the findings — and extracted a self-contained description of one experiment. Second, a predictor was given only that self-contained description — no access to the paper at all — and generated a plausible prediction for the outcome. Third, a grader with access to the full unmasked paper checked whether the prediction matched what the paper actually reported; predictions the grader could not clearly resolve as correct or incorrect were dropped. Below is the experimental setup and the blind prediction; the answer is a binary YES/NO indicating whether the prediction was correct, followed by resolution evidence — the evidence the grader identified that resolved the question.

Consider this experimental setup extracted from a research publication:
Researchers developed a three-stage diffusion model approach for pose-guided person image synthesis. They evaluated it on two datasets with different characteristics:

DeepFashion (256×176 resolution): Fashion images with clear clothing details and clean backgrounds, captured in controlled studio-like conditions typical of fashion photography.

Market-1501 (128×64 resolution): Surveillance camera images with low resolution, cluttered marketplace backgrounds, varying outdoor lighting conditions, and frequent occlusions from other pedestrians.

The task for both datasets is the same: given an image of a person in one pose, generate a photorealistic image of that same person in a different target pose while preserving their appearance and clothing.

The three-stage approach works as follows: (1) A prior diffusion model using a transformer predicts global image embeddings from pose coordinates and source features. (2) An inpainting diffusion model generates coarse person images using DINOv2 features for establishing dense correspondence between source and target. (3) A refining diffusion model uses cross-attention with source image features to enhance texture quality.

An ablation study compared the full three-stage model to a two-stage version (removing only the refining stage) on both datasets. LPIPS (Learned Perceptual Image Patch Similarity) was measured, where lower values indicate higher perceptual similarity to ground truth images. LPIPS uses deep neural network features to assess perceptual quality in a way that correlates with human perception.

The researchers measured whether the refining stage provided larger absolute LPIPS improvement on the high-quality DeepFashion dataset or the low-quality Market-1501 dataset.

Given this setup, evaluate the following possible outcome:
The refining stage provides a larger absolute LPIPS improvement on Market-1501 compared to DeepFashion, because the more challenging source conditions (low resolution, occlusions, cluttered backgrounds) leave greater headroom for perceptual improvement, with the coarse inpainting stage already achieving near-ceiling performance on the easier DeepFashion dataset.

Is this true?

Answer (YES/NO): YES